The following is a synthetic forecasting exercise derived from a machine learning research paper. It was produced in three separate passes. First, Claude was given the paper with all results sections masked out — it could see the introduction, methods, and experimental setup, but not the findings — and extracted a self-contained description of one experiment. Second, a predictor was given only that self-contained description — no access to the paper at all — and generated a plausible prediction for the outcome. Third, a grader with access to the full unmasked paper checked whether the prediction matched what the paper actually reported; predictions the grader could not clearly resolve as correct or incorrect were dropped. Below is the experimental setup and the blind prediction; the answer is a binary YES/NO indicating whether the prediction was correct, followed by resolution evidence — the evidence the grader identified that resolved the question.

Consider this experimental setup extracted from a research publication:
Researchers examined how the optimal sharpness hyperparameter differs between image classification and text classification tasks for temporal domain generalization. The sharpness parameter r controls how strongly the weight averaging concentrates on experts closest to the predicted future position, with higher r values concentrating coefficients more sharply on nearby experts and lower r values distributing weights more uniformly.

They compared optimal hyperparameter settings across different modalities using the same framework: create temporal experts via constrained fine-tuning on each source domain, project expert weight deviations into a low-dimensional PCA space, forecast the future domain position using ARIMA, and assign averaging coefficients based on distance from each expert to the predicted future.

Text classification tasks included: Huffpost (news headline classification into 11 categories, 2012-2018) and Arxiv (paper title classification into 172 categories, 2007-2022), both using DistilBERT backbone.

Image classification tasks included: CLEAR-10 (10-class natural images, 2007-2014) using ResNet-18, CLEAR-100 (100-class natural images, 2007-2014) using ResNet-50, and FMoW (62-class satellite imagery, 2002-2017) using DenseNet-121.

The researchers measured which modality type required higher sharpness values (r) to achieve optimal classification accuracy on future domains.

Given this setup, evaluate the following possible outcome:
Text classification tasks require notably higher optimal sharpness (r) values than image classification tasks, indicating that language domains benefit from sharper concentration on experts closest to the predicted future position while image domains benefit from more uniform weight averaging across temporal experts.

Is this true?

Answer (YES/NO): YES